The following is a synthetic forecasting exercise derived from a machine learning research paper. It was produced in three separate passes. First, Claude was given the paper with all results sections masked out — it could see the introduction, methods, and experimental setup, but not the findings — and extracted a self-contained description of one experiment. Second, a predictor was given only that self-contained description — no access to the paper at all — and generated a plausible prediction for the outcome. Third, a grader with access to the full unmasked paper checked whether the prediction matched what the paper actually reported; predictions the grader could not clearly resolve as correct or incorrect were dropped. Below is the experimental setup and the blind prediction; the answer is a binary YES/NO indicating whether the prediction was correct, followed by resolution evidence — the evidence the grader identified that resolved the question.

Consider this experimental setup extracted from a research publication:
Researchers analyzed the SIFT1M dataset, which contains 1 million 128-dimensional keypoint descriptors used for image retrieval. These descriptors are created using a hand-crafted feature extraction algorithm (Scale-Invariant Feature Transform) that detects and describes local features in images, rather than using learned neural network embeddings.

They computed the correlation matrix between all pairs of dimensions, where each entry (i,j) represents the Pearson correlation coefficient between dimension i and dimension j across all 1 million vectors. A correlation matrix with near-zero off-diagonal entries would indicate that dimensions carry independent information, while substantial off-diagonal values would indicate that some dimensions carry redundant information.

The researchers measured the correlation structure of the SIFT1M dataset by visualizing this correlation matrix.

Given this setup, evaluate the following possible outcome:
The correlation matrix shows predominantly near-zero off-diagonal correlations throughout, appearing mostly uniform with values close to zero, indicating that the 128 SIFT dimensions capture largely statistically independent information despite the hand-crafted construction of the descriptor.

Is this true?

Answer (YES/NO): NO